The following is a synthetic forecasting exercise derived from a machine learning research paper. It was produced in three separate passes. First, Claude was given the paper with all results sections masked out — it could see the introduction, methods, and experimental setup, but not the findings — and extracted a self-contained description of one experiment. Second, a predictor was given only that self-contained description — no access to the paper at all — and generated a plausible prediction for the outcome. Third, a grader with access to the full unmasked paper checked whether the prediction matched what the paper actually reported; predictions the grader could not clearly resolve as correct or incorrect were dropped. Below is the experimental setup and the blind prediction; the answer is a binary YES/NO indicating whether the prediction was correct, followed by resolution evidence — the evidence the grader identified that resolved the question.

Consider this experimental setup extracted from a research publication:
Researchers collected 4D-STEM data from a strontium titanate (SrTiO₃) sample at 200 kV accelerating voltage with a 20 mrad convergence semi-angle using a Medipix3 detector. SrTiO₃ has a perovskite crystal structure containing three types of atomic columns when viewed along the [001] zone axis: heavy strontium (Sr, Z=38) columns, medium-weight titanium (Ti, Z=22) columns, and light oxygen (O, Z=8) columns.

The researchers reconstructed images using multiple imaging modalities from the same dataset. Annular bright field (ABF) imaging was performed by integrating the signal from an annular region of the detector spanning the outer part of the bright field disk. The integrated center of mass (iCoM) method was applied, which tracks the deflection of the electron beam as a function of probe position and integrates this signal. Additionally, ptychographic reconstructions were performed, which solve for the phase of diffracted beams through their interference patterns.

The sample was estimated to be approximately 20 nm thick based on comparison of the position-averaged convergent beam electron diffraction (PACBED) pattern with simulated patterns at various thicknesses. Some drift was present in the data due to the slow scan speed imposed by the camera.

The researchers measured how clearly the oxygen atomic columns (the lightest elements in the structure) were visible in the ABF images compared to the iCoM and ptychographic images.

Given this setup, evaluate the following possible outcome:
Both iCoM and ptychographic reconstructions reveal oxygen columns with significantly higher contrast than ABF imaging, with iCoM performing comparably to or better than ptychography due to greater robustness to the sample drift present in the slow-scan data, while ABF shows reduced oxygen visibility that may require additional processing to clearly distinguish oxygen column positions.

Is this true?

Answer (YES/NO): NO